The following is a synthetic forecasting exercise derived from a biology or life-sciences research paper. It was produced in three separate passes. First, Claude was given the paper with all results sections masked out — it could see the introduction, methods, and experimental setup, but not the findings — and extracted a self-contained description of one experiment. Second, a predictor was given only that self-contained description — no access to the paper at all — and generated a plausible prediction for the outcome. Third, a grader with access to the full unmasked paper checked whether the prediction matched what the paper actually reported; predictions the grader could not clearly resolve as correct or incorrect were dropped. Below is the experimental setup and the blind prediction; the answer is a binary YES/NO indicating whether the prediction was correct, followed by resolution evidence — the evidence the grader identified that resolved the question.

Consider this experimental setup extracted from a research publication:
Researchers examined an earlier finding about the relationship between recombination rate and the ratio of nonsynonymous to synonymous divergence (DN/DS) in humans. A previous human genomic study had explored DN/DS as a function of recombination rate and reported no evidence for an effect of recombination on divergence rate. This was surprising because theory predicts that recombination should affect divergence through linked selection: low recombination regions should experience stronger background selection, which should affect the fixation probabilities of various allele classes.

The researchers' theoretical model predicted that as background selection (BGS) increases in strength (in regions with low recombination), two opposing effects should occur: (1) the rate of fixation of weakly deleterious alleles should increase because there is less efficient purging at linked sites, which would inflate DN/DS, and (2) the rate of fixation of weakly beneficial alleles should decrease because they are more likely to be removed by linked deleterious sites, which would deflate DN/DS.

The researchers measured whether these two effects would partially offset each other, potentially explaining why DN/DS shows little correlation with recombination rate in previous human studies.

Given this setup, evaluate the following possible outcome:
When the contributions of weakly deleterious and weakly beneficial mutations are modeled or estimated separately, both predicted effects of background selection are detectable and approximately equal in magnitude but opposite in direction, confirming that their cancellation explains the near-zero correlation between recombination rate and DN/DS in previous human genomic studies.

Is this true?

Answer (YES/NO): NO